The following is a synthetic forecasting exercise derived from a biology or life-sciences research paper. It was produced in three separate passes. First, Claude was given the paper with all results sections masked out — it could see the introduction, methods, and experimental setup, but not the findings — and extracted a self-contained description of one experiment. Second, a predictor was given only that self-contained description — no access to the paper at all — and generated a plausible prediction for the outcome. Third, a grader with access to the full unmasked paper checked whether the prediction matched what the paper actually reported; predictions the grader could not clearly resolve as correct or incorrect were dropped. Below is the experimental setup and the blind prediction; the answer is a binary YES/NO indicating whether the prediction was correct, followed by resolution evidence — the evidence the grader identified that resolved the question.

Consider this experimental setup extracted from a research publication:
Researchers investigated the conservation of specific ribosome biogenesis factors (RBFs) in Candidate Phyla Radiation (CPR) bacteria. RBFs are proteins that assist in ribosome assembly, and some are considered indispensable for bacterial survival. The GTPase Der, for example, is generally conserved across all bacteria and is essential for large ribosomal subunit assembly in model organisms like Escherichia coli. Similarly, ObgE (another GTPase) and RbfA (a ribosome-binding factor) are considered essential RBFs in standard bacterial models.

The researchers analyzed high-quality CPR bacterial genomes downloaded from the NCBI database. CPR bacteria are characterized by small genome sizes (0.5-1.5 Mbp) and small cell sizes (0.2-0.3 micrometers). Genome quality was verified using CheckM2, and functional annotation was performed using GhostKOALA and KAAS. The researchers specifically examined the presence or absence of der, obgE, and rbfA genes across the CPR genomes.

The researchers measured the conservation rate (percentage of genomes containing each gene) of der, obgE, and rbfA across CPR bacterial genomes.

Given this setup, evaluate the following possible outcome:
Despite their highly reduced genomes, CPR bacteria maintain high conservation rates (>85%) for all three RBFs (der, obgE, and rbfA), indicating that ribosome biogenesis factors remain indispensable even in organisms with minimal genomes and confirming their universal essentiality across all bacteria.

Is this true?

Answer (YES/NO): NO